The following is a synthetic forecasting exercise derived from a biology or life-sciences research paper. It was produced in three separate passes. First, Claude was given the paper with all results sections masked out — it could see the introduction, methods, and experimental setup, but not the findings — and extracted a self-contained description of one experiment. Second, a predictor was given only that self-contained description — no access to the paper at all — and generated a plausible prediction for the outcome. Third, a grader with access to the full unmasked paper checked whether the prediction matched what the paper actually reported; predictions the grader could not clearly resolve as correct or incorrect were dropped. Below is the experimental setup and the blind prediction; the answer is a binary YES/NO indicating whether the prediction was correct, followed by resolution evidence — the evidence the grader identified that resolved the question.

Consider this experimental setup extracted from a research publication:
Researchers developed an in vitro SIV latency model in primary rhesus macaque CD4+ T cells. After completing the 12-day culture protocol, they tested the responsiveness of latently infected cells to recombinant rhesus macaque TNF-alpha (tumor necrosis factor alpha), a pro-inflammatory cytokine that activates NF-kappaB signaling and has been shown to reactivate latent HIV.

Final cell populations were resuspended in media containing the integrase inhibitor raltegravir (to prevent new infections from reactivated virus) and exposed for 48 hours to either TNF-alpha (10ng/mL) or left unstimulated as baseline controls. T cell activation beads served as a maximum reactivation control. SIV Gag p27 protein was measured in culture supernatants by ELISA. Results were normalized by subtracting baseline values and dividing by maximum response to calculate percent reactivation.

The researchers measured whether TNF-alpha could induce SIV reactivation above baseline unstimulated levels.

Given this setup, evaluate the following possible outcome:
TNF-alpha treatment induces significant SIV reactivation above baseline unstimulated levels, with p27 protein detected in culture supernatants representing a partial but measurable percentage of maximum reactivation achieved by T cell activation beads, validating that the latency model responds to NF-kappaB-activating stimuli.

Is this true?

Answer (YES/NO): NO